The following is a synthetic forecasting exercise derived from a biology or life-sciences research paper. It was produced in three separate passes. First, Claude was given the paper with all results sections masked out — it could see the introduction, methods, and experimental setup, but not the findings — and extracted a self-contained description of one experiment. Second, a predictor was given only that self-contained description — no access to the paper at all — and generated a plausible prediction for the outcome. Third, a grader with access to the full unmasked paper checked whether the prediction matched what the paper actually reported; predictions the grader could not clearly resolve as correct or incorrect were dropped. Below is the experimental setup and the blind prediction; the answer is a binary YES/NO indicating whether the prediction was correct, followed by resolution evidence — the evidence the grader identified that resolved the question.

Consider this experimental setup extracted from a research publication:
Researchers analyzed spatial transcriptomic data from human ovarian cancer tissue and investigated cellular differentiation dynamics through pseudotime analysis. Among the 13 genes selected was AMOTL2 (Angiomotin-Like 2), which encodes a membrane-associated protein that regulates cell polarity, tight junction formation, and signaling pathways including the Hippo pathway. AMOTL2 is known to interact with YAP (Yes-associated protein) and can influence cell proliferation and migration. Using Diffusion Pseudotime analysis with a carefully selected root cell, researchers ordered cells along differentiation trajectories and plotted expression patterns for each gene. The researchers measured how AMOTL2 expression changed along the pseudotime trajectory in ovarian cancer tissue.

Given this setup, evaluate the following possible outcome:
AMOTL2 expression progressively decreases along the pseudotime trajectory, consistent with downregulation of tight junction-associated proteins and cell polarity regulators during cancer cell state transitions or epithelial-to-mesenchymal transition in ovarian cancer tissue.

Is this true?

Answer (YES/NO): NO